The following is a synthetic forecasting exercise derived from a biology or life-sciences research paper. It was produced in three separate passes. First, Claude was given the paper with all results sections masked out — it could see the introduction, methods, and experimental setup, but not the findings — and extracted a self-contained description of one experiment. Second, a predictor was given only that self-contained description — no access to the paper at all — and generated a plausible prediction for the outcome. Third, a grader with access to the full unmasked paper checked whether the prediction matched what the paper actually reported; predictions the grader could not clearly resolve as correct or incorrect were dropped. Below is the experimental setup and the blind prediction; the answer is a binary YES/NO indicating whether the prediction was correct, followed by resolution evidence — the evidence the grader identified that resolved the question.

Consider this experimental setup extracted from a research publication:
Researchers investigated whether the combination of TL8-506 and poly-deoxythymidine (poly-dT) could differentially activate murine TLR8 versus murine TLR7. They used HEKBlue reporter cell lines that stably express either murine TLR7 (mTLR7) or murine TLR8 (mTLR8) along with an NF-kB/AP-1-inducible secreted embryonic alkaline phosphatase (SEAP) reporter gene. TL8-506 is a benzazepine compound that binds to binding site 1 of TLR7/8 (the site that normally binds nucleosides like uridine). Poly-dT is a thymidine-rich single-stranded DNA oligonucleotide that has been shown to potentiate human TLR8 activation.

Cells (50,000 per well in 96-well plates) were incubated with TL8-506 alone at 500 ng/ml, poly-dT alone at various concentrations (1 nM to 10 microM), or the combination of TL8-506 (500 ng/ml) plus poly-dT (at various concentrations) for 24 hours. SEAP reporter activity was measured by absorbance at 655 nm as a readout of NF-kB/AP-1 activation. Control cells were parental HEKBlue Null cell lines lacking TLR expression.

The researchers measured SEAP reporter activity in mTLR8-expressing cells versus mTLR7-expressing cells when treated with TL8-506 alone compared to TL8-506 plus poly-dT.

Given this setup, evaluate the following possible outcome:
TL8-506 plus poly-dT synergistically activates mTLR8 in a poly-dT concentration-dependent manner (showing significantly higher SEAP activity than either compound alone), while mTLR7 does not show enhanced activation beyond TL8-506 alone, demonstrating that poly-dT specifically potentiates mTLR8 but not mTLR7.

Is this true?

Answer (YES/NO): YES